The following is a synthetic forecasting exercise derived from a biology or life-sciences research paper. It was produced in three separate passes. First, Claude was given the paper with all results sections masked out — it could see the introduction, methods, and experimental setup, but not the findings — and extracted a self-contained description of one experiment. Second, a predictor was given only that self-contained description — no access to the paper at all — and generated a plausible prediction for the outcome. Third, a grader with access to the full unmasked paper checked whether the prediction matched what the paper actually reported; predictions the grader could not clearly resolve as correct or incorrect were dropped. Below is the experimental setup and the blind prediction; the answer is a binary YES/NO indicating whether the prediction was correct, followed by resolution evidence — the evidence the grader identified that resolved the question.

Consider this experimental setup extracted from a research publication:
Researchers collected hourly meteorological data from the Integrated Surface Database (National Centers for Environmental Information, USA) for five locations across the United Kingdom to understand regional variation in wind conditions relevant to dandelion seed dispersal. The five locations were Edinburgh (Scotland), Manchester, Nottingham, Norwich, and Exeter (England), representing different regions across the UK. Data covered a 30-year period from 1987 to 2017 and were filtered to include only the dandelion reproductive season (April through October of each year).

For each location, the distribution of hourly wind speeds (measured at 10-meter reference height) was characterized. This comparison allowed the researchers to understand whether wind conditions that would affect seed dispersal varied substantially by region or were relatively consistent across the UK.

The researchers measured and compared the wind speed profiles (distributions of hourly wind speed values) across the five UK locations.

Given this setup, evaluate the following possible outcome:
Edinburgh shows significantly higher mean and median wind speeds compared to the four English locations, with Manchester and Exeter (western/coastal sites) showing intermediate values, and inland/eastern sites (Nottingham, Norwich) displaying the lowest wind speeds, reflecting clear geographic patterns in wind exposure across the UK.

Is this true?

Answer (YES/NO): NO